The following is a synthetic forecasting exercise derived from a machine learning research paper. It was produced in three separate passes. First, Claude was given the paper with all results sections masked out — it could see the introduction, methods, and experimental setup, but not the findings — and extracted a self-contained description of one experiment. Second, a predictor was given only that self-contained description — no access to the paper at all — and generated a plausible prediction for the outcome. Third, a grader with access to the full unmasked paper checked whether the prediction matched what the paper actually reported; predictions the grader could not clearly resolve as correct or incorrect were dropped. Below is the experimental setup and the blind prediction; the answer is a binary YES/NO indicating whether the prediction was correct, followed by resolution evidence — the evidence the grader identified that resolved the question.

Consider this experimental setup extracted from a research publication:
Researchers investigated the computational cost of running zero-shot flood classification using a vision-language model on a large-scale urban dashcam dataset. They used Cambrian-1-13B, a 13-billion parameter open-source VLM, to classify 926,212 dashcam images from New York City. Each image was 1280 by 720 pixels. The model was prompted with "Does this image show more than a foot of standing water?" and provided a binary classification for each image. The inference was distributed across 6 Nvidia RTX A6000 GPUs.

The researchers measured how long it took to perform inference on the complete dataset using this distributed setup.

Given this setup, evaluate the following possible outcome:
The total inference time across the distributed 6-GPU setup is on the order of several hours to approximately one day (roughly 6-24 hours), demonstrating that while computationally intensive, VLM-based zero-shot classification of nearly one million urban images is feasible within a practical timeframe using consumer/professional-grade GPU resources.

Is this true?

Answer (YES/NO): NO